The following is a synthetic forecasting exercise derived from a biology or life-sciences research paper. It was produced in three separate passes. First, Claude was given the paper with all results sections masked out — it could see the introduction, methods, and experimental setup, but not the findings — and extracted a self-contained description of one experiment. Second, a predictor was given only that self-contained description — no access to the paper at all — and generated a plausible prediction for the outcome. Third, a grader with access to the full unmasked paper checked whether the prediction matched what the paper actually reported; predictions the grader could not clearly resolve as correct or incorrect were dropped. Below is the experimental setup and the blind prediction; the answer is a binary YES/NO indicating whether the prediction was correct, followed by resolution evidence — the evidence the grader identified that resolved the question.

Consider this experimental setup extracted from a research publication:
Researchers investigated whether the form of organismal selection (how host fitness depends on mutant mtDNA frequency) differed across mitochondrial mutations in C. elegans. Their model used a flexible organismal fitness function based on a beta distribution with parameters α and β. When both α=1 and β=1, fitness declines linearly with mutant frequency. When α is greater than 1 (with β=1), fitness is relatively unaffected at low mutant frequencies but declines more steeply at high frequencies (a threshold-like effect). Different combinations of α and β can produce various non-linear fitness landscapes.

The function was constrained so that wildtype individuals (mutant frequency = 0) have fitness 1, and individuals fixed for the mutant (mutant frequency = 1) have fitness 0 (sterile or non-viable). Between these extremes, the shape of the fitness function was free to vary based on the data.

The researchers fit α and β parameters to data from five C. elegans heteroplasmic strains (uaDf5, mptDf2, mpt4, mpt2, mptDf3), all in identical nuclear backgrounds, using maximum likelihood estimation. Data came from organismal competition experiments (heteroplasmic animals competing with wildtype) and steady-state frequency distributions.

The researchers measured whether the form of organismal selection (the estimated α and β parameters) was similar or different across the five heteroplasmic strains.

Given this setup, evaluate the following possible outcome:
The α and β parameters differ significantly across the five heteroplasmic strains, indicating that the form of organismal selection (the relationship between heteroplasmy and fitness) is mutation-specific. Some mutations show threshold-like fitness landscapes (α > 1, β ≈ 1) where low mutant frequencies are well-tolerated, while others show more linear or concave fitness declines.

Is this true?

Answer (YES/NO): NO